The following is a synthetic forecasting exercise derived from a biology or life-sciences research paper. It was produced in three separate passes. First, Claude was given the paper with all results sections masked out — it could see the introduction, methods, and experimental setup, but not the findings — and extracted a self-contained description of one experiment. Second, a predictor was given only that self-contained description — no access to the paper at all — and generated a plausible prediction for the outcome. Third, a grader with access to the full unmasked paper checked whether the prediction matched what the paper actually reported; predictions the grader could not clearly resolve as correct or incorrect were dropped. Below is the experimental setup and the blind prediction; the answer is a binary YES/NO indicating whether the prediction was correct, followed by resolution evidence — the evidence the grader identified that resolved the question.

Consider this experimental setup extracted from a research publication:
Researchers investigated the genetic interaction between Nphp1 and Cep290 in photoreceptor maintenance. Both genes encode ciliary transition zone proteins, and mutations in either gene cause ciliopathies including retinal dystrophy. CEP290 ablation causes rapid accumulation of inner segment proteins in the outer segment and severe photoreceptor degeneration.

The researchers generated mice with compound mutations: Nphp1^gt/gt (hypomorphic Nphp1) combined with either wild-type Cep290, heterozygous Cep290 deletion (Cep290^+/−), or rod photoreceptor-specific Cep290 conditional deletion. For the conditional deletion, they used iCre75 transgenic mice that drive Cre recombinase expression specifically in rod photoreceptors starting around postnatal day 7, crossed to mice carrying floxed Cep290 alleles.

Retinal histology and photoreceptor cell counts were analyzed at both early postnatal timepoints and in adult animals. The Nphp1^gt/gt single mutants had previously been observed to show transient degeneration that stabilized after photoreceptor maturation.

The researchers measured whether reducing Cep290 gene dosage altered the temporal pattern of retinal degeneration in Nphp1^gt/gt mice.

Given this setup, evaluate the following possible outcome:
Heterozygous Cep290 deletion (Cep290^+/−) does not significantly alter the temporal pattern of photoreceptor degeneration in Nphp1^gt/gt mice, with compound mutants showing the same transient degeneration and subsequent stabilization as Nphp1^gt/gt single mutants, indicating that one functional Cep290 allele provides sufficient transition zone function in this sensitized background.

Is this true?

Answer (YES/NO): NO